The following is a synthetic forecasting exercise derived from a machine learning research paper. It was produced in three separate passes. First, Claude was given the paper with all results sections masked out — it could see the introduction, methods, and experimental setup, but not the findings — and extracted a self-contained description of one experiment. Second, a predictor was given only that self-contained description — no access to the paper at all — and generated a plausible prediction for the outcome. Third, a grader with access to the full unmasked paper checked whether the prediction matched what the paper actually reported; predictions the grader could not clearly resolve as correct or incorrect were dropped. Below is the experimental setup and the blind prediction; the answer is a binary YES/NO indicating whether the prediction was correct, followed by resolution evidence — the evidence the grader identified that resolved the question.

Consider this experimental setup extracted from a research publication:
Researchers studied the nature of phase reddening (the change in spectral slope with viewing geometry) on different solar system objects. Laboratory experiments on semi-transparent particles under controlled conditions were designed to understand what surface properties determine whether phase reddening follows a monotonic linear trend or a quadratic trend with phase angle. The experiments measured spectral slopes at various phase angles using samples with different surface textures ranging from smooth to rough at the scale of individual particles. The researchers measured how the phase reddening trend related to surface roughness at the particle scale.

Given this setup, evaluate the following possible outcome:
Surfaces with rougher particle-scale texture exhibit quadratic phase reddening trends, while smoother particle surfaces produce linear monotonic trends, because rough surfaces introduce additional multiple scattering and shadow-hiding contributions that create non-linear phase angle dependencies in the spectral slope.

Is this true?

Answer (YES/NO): NO